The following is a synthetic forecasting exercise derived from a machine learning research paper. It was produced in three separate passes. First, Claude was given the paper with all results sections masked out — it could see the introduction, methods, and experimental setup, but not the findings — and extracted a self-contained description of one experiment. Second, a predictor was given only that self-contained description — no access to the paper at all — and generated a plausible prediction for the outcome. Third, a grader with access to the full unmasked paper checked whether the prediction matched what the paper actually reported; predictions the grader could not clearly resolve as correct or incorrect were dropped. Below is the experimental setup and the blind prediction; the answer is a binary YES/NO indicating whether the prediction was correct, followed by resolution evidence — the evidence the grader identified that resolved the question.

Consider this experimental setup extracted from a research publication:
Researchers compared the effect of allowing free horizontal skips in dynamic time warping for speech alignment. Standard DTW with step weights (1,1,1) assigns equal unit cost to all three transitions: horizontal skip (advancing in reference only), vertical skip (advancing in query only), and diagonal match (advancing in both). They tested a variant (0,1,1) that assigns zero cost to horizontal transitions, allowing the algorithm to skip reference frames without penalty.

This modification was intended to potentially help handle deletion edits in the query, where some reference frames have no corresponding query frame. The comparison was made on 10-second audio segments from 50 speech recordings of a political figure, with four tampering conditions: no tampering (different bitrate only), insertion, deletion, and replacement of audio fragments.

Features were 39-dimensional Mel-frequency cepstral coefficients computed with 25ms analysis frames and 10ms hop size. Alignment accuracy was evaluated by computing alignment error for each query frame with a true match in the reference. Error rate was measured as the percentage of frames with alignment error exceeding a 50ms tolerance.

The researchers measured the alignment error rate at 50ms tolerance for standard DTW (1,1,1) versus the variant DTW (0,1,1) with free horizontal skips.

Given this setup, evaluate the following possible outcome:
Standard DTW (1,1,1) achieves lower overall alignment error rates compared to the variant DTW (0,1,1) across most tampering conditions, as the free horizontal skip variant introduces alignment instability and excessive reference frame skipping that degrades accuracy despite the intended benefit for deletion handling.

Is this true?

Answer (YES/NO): NO